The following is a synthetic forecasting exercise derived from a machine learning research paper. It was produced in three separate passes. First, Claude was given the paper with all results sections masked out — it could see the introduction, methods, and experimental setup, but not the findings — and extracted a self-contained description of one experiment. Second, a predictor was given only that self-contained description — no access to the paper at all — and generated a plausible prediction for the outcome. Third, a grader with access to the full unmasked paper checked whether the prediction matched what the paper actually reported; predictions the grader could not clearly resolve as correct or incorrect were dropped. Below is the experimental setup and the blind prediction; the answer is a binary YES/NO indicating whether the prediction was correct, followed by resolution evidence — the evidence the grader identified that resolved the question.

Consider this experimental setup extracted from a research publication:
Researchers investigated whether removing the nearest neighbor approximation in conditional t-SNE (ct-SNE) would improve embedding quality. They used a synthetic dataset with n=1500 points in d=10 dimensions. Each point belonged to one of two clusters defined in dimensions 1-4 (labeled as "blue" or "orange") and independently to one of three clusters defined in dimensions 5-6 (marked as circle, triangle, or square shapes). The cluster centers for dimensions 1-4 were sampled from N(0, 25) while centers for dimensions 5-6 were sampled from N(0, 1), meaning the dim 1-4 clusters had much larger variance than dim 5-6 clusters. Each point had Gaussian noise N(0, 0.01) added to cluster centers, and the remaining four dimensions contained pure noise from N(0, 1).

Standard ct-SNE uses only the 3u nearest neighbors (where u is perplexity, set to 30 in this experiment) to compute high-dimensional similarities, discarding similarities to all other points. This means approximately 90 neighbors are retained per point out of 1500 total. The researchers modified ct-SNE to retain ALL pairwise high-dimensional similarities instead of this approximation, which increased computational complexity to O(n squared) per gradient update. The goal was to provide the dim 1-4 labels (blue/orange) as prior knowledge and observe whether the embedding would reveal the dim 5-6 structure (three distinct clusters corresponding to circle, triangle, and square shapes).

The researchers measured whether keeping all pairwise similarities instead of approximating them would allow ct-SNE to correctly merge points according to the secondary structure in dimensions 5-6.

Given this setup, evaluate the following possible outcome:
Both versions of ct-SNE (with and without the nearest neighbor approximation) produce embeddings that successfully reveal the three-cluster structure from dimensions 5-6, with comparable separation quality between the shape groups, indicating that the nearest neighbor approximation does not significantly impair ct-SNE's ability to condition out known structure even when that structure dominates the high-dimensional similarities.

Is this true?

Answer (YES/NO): NO